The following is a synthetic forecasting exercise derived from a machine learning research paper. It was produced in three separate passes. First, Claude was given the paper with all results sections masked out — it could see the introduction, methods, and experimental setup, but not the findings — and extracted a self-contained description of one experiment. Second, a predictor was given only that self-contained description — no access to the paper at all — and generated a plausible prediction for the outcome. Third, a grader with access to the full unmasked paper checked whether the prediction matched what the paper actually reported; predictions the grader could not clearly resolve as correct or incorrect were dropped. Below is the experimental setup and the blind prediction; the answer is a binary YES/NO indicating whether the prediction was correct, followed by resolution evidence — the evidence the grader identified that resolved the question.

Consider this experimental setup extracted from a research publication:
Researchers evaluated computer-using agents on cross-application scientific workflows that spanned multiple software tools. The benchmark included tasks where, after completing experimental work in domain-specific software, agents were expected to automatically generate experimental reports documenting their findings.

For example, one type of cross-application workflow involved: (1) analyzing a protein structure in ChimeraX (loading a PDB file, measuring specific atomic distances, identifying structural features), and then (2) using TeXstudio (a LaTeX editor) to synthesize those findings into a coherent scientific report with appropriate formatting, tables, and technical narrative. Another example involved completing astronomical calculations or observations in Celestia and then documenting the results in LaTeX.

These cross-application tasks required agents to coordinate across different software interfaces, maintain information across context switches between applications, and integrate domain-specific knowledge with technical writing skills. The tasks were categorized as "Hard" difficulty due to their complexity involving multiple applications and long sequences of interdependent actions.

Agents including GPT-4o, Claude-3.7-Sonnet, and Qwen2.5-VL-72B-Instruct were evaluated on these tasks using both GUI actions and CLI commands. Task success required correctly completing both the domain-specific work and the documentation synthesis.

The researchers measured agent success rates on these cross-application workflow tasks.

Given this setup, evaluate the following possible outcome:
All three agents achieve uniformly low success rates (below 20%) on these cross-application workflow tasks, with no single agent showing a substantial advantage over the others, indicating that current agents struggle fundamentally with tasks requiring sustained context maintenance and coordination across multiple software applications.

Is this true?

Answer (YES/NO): YES